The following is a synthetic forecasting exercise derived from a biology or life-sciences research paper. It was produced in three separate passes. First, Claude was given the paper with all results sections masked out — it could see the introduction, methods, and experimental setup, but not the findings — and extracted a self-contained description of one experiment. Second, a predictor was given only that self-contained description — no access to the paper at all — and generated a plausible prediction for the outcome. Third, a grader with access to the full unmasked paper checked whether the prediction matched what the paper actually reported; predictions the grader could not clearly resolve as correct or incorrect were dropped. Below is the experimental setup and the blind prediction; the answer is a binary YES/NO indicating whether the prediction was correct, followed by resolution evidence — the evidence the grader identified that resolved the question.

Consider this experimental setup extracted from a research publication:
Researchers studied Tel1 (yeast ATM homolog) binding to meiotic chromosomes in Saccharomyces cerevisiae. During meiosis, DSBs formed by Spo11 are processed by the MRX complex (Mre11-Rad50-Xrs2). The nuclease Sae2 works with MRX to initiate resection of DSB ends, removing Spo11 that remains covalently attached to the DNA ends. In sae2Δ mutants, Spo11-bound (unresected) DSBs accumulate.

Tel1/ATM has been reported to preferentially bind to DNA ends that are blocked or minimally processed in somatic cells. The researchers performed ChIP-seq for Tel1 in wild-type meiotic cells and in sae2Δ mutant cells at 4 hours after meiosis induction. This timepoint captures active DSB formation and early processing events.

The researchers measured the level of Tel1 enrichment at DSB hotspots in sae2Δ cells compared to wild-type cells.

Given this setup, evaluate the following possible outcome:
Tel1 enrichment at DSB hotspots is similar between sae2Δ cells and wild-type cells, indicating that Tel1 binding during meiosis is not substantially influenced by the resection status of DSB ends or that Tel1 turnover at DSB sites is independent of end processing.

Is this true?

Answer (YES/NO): NO